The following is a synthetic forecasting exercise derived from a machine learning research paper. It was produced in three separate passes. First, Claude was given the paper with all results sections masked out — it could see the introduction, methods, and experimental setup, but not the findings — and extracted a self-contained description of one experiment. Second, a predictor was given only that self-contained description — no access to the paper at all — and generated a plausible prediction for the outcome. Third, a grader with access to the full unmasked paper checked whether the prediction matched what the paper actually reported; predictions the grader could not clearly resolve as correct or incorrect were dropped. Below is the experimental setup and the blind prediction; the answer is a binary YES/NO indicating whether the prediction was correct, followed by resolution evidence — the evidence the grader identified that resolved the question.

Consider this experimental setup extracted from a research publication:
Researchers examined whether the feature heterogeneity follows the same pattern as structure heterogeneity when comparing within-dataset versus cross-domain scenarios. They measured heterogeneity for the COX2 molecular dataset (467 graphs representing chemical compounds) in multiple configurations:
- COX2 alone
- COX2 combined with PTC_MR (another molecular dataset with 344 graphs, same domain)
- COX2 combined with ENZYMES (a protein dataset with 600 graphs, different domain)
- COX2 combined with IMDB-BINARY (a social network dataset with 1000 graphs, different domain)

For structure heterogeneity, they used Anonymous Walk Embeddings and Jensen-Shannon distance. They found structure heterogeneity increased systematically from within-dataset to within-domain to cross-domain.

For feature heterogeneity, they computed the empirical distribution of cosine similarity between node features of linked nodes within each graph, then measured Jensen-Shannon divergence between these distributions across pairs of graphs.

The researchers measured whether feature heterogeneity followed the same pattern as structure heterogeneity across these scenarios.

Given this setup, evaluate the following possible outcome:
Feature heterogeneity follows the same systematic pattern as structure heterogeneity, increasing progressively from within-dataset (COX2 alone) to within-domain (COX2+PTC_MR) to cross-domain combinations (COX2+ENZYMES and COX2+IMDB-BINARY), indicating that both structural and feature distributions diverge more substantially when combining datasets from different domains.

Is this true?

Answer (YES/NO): NO